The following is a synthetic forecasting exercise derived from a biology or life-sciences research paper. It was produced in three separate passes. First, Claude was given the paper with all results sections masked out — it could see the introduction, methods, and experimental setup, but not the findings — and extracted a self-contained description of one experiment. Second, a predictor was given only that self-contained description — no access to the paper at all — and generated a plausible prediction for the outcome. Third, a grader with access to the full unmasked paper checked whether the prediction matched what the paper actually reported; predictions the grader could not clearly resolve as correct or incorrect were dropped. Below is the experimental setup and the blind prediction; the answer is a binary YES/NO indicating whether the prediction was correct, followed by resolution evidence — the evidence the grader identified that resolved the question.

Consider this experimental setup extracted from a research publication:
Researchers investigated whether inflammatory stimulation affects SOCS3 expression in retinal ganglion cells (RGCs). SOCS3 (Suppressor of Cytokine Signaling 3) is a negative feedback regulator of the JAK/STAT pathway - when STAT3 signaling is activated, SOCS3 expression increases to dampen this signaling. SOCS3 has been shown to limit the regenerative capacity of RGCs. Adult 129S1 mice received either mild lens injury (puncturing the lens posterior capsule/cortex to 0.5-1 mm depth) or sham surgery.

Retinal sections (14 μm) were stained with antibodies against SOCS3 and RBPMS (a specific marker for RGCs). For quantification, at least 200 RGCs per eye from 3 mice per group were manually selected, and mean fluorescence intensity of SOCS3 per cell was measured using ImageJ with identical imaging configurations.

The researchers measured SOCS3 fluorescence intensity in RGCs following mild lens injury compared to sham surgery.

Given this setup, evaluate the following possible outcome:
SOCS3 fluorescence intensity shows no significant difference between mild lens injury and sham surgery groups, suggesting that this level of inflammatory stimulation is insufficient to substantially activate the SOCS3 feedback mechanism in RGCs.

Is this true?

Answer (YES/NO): NO